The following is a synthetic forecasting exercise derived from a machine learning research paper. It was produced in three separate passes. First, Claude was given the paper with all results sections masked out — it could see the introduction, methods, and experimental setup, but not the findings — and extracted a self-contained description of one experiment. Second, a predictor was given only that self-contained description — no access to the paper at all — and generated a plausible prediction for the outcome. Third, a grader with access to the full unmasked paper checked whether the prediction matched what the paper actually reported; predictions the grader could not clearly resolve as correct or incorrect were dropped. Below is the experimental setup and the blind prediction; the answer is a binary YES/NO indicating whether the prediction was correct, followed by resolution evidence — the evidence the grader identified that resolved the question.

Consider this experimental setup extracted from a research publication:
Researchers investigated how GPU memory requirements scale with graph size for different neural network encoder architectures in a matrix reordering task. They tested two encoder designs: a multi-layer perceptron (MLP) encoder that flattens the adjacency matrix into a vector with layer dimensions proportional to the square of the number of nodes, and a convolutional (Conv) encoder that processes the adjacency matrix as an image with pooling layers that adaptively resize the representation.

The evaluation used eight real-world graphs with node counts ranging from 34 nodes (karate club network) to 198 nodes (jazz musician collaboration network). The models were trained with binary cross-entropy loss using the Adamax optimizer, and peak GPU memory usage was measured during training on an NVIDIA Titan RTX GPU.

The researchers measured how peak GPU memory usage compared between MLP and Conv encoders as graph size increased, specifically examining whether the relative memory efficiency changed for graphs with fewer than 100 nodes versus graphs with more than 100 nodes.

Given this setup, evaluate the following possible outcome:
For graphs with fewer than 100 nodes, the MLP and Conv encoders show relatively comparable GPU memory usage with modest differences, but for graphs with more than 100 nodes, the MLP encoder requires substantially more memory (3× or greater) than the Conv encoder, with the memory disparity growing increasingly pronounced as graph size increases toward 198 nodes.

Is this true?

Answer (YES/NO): NO